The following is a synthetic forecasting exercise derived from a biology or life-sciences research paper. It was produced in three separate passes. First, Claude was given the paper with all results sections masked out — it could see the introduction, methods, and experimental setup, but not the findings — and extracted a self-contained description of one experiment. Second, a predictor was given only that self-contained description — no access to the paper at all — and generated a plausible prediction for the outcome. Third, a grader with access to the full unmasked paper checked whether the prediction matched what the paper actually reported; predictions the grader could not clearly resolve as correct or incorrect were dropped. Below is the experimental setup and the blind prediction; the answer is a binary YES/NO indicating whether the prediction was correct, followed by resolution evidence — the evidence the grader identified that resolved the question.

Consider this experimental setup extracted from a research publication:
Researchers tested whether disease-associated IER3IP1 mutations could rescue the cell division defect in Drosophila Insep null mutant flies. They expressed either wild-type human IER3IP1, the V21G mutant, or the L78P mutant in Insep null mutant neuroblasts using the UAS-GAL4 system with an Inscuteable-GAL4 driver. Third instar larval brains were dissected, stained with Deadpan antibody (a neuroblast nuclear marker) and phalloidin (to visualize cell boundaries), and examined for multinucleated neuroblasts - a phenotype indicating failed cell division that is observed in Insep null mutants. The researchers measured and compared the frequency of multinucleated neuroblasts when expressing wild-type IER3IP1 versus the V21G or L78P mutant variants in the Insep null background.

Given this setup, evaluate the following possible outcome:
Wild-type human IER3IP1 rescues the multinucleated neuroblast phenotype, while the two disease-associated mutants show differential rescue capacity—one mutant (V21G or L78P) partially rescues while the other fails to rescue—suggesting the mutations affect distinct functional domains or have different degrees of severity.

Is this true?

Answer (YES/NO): NO